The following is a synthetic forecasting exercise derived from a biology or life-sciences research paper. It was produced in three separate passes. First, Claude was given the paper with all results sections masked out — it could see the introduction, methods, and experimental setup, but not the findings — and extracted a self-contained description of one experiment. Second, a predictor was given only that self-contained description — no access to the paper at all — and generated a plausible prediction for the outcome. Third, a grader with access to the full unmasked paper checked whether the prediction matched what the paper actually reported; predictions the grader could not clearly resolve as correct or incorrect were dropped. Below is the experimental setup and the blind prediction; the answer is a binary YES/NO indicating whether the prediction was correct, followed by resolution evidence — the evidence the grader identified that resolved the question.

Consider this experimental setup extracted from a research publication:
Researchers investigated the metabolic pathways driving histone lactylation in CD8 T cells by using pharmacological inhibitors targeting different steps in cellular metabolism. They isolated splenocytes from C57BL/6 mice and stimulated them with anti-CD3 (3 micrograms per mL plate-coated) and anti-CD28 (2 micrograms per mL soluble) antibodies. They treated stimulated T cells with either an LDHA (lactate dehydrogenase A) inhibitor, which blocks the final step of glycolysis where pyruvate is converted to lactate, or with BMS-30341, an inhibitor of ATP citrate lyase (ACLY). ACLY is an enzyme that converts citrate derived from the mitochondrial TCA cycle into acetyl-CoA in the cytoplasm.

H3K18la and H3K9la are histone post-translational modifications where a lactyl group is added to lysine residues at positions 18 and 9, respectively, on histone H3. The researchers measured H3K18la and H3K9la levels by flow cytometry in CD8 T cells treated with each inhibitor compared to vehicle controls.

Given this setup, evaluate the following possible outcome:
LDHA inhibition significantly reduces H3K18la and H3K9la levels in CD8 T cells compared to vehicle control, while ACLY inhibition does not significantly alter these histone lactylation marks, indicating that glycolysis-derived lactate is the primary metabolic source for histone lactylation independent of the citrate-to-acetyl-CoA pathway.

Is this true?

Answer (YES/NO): NO